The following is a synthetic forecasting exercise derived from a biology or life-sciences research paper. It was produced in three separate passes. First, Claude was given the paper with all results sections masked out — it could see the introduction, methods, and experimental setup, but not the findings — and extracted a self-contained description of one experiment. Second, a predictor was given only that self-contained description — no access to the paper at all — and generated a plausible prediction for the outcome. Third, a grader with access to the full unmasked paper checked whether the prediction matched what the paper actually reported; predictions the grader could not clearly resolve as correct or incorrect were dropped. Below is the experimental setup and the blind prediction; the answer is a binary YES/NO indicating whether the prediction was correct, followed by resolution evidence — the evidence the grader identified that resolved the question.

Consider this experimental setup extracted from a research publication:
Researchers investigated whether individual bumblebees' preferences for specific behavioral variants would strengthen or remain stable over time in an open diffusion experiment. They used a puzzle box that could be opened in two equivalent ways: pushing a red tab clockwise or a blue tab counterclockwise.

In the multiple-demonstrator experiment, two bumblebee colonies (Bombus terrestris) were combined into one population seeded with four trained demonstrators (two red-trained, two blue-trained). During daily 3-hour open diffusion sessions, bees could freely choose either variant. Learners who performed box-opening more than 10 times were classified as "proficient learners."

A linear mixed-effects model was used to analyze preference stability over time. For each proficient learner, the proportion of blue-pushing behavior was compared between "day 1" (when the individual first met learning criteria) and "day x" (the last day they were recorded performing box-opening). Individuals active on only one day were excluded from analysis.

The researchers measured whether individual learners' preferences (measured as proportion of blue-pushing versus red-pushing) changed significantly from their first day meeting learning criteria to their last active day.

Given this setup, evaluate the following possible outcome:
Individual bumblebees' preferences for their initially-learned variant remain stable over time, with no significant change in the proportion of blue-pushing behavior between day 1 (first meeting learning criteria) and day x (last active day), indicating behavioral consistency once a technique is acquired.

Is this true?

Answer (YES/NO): YES